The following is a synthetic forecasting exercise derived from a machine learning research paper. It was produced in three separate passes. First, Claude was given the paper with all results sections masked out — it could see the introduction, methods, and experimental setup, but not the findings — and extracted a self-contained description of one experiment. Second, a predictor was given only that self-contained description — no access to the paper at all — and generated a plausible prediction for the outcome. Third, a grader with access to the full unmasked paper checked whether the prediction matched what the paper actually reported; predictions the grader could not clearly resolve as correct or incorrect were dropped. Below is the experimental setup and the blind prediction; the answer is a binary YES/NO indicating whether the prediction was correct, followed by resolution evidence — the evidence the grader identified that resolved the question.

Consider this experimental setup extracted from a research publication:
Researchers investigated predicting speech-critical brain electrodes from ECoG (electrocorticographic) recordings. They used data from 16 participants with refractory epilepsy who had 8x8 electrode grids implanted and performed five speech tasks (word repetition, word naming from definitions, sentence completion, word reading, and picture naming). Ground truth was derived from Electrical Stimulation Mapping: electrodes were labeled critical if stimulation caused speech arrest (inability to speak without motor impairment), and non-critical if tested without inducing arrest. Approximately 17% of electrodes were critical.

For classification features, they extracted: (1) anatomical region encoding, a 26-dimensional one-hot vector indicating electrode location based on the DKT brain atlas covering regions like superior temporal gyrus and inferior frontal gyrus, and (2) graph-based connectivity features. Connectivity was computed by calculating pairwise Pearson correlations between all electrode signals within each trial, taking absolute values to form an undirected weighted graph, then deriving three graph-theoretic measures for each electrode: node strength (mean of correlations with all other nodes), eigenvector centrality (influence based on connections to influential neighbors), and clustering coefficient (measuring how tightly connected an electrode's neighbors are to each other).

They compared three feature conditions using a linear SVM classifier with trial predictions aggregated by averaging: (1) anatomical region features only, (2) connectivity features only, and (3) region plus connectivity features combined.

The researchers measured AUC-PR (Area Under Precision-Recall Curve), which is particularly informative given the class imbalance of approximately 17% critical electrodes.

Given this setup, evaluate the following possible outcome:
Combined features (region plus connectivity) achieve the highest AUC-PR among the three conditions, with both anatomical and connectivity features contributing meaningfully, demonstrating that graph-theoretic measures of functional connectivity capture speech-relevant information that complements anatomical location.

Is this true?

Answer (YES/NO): YES